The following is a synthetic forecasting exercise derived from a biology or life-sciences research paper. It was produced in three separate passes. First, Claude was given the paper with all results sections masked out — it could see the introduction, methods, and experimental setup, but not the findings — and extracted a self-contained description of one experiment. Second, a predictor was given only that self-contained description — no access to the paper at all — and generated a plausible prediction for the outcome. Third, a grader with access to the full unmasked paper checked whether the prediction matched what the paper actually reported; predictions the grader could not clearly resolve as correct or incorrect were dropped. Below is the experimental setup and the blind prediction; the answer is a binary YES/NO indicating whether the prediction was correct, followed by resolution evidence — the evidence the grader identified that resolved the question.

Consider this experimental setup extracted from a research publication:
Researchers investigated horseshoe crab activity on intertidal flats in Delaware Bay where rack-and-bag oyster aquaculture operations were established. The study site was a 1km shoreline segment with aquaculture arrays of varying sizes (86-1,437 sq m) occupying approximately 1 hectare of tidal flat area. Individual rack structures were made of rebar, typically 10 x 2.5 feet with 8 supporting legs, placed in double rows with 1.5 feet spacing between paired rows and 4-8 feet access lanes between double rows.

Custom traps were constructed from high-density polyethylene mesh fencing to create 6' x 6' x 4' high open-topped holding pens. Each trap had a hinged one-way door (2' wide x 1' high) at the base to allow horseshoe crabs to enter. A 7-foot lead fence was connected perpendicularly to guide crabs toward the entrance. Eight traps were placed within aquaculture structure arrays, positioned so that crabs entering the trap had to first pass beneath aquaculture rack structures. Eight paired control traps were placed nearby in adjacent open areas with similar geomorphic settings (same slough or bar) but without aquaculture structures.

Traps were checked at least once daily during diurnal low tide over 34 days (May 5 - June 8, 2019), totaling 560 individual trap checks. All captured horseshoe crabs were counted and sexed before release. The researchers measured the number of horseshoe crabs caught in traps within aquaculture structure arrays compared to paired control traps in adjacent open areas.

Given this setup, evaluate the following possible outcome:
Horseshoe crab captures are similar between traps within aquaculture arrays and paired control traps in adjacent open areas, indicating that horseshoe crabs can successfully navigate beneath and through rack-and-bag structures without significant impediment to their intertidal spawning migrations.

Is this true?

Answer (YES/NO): NO